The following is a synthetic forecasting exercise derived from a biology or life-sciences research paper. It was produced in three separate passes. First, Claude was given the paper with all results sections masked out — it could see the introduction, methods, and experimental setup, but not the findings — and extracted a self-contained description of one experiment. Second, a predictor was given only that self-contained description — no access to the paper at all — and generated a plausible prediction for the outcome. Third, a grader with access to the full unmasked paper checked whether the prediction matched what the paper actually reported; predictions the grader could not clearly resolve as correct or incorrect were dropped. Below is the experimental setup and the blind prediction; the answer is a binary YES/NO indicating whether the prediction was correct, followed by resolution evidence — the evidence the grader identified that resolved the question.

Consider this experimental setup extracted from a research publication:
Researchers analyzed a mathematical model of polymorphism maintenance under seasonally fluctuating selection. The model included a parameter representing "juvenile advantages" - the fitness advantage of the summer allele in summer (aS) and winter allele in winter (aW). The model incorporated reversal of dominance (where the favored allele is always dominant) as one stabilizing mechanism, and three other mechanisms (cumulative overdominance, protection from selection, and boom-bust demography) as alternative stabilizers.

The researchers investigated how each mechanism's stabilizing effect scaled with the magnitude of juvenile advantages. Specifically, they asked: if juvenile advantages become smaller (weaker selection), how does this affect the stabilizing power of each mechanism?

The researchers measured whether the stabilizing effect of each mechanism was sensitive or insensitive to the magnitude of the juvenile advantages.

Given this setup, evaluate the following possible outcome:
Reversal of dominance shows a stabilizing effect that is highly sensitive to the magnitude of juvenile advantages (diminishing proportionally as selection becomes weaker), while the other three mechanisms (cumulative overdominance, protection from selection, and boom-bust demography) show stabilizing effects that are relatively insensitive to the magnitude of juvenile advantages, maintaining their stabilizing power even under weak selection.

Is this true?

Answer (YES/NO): NO